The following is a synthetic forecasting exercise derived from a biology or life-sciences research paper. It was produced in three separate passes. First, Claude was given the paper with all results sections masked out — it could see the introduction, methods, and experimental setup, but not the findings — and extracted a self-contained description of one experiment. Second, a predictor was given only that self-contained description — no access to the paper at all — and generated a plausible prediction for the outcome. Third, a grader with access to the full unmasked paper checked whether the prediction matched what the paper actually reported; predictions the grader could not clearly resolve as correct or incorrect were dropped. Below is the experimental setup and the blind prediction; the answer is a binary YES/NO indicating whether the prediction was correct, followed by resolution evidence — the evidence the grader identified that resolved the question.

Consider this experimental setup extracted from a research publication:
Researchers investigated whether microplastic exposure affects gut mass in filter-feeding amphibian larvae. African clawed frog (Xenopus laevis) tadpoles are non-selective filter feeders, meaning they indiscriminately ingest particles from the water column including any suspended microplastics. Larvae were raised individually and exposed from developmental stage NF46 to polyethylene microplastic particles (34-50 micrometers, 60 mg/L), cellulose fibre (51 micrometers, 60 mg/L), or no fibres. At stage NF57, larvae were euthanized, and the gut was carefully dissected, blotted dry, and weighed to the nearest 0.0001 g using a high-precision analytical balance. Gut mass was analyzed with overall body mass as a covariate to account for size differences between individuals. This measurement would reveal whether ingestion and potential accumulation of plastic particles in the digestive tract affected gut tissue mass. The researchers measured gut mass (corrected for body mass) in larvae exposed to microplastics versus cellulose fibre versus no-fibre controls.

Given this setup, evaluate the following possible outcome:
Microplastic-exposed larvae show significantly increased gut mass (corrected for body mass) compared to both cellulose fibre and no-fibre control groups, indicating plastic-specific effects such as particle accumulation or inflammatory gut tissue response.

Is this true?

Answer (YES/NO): NO